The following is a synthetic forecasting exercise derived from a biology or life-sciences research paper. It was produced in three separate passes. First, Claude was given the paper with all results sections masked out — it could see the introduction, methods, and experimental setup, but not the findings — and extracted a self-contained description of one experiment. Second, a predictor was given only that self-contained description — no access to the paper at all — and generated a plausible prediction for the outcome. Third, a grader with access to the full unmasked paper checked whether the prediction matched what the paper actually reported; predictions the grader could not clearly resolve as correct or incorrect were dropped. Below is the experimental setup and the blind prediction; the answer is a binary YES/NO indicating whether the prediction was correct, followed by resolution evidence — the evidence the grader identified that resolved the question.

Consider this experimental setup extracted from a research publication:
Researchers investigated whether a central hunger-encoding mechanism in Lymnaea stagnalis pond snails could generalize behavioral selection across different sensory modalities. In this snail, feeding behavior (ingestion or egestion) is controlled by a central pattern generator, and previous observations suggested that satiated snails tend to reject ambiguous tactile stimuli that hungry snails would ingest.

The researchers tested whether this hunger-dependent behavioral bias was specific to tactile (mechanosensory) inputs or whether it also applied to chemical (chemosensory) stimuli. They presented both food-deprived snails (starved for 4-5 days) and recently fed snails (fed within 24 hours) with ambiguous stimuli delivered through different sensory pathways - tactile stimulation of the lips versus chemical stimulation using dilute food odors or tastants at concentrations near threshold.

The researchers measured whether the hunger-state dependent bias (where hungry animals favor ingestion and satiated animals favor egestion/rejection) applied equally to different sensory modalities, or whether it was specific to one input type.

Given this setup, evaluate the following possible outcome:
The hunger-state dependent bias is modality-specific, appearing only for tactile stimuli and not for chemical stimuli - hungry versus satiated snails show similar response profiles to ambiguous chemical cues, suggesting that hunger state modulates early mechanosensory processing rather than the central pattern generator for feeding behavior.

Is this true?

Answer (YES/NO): NO